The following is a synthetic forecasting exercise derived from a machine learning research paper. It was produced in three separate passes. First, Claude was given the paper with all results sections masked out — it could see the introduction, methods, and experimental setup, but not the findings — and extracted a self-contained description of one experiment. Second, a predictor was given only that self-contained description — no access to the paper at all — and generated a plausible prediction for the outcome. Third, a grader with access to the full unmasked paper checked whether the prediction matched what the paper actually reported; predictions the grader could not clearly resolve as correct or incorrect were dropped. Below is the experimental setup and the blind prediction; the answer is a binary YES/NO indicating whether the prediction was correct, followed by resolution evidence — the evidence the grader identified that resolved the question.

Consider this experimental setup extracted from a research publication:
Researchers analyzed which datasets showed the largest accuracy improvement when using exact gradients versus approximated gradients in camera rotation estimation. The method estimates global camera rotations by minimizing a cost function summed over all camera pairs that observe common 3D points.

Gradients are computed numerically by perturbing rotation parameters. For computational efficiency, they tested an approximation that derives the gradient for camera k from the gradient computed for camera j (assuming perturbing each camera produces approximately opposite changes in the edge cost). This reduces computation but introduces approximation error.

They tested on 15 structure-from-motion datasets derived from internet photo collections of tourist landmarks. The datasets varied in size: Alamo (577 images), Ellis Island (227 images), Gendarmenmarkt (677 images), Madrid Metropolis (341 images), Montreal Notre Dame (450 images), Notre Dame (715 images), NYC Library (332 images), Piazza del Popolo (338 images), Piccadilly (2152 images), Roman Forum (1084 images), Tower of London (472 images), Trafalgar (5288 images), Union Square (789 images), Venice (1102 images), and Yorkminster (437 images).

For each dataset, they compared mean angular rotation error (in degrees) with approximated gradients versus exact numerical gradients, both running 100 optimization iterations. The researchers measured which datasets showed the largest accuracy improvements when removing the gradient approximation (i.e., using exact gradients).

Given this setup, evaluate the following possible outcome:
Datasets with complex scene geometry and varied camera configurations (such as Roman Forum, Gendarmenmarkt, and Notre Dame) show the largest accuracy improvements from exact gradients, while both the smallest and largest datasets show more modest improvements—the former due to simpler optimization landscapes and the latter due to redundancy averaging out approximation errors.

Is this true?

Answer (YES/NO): NO